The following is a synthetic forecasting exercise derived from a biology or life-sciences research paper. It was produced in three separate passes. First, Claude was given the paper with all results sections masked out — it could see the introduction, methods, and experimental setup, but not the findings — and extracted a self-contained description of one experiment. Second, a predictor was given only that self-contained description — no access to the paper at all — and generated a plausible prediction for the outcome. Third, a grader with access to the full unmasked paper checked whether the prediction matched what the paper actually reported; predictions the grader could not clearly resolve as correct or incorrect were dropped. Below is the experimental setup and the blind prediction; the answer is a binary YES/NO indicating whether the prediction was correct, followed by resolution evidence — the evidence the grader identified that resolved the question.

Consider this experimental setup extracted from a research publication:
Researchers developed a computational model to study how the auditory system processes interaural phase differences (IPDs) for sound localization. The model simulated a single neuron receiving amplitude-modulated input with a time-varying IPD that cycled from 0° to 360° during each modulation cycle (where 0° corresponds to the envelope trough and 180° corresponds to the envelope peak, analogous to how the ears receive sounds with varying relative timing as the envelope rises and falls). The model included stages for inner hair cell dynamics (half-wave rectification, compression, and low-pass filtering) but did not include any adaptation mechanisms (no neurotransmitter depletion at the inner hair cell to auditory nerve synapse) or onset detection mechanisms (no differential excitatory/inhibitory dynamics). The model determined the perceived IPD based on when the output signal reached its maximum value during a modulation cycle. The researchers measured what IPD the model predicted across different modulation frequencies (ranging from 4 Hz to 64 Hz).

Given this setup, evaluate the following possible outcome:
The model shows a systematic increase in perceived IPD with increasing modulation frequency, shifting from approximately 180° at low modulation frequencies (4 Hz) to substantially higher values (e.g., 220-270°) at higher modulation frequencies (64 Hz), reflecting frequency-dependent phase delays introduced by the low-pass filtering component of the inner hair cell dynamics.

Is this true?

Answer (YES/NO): NO